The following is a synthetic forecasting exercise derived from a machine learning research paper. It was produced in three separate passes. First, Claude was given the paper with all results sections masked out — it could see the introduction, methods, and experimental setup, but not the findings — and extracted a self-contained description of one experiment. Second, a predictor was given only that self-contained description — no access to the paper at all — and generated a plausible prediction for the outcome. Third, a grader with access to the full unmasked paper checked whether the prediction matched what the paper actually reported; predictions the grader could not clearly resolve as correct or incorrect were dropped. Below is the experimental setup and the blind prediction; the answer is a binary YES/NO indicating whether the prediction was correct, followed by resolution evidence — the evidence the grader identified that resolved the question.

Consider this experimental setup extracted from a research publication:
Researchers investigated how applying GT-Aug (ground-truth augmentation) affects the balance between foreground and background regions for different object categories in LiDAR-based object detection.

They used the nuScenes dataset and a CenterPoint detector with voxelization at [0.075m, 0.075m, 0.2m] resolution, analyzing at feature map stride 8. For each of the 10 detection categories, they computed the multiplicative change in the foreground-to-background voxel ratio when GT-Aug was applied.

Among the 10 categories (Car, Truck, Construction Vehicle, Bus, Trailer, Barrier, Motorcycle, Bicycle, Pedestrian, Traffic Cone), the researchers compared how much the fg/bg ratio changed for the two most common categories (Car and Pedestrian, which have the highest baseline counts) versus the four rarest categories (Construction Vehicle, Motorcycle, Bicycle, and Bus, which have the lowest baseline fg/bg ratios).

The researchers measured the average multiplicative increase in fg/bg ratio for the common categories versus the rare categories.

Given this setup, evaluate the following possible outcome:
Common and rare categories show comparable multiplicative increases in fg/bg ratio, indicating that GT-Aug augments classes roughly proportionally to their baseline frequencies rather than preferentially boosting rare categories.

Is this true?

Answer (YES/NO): NO